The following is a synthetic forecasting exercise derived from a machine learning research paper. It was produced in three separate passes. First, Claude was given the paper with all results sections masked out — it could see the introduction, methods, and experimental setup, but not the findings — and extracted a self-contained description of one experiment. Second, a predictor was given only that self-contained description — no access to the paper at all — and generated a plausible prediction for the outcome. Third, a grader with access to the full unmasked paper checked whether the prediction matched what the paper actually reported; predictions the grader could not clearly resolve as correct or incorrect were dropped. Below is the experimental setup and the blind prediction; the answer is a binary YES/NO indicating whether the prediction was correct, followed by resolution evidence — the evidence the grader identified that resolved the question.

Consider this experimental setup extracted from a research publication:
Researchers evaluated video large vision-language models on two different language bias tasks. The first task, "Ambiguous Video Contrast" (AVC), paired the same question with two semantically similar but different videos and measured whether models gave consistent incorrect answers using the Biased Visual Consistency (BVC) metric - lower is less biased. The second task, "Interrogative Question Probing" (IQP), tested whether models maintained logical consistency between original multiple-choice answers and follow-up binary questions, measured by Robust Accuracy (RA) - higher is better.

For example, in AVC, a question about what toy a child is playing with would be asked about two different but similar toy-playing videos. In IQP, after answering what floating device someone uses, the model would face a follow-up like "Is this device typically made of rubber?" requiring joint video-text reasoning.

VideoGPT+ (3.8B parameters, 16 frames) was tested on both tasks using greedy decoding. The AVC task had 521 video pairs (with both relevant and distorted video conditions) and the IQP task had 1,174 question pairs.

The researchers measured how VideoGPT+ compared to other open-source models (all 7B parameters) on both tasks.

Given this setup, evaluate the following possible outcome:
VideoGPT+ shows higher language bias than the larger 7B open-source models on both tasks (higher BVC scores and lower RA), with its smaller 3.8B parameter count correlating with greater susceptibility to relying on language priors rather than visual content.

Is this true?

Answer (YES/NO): NO